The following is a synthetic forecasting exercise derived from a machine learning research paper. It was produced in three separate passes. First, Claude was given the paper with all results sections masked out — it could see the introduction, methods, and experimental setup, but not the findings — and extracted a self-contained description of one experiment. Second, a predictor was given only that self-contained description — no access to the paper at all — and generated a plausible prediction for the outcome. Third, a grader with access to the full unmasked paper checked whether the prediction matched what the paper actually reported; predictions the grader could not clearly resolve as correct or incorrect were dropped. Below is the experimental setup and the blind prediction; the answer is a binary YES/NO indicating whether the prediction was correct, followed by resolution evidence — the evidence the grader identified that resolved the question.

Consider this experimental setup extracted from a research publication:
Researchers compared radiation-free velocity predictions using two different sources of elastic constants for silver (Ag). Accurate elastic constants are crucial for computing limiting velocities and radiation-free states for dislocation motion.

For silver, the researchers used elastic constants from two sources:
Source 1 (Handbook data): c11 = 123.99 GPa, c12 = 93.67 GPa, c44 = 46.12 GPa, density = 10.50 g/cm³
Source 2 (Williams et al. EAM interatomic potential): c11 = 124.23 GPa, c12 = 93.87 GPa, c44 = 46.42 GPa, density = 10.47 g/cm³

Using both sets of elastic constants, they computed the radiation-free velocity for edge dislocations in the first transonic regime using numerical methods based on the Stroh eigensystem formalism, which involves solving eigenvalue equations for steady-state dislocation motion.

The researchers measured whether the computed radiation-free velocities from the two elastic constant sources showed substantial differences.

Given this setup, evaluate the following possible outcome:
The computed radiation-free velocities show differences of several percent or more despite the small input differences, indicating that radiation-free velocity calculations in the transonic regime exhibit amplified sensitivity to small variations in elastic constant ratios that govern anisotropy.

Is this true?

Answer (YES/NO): NO